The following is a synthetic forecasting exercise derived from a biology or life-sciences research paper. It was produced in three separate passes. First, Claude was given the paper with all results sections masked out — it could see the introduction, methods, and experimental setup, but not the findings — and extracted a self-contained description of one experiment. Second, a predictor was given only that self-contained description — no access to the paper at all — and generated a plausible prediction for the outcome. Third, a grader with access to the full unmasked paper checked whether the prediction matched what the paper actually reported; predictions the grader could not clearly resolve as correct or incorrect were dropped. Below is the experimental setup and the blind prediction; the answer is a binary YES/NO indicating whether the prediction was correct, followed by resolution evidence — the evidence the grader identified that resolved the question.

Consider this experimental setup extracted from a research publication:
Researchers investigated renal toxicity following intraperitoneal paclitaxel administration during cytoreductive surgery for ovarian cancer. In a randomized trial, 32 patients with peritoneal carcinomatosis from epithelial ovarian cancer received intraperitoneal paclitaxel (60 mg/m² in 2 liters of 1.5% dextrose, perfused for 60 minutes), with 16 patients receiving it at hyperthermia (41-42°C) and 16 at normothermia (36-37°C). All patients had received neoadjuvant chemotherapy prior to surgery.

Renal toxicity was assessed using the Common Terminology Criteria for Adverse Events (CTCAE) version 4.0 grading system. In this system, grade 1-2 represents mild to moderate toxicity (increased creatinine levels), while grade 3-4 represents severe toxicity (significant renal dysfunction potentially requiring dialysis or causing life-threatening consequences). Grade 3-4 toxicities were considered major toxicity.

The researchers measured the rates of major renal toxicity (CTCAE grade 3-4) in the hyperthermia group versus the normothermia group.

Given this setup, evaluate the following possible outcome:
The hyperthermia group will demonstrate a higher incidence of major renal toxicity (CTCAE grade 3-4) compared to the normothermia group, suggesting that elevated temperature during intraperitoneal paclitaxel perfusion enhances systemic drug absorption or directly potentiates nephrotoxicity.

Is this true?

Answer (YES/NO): NO